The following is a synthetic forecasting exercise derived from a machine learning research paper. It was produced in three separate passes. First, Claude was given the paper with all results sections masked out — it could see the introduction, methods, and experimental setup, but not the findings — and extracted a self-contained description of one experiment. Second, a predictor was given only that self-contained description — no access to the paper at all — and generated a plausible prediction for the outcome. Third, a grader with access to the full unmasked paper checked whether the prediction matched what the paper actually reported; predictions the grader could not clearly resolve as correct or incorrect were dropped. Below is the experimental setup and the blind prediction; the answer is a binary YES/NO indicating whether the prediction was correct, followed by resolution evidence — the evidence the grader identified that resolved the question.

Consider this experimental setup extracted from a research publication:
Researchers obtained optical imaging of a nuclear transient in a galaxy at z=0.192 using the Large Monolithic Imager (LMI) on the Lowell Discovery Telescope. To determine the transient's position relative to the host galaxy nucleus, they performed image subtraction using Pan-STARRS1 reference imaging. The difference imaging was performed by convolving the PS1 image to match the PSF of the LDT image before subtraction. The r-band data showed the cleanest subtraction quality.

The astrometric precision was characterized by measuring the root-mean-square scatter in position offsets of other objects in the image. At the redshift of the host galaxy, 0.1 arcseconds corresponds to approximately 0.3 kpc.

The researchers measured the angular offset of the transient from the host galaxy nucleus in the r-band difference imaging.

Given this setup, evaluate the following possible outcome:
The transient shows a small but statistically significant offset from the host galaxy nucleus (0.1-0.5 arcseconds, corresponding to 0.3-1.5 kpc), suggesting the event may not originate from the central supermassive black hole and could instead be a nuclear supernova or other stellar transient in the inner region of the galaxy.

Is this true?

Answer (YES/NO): NO